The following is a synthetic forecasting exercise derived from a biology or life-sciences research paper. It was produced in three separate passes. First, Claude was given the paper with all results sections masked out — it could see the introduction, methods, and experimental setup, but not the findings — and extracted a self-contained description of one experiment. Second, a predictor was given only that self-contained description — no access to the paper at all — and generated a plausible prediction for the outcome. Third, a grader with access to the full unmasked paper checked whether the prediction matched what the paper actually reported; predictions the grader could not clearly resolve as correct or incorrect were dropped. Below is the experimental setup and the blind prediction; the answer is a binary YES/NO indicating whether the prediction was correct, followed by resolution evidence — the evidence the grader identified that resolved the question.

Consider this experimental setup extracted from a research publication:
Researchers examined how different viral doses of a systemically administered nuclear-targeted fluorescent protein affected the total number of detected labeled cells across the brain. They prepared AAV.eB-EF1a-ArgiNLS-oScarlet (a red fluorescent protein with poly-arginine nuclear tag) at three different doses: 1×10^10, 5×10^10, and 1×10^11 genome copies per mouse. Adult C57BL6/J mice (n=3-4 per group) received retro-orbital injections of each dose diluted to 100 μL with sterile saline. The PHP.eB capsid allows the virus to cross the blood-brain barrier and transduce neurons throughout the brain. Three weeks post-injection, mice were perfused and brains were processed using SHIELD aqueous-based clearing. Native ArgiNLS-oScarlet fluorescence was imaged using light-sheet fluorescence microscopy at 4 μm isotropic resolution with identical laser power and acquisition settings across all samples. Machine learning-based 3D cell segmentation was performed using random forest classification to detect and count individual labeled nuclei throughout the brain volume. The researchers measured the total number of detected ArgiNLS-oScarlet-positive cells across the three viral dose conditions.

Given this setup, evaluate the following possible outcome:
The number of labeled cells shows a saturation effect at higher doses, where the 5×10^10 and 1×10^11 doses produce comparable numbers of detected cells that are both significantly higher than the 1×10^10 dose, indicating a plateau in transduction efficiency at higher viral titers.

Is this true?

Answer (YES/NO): NO